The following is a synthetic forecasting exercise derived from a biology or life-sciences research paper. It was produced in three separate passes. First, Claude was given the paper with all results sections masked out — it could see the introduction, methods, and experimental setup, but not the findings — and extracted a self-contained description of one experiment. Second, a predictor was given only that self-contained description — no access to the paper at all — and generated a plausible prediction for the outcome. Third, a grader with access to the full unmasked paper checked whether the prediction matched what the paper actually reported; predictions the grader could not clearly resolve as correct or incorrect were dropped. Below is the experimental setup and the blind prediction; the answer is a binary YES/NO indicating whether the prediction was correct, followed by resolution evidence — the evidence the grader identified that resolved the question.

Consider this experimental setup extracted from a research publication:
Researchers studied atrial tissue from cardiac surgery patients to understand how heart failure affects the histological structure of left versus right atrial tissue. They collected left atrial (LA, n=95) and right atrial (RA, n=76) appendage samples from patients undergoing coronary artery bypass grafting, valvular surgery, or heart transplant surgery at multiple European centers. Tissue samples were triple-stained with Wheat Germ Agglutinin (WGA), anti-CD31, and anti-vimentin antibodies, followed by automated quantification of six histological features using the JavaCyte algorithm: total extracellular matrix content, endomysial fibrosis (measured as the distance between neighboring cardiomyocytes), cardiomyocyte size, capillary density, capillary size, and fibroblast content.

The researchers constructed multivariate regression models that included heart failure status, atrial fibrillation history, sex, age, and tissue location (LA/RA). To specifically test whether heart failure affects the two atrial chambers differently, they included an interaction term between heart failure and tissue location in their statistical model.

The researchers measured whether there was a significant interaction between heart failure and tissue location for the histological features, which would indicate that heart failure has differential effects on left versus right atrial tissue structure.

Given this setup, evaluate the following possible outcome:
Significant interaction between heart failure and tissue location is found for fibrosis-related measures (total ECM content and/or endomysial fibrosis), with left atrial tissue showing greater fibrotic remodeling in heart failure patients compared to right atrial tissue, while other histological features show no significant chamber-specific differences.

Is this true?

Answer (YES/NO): YES